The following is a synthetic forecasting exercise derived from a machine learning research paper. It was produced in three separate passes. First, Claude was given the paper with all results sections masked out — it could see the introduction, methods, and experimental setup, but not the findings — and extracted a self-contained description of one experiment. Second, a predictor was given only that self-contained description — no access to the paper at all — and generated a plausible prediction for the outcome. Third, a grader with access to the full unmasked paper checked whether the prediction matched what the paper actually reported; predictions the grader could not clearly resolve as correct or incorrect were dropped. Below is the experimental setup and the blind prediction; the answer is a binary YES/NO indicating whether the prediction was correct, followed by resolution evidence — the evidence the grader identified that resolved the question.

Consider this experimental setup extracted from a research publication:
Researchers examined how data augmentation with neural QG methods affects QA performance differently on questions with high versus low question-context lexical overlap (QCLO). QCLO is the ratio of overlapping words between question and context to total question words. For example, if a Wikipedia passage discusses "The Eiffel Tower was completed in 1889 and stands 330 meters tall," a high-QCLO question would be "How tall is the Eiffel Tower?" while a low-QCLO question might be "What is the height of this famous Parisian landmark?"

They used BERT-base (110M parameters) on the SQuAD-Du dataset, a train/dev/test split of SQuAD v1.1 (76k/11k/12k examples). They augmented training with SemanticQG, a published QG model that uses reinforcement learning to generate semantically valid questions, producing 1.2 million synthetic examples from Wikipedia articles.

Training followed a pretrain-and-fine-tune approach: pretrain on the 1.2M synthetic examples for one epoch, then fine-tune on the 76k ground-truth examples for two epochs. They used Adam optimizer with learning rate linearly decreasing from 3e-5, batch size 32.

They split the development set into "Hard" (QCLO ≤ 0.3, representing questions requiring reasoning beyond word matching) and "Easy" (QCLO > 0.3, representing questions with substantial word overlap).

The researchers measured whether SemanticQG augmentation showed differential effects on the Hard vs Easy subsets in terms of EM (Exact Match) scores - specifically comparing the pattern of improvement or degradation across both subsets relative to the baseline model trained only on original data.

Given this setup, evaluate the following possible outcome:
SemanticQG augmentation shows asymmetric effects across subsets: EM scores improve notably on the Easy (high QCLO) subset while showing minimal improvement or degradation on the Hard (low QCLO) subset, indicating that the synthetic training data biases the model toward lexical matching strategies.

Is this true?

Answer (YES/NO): YES